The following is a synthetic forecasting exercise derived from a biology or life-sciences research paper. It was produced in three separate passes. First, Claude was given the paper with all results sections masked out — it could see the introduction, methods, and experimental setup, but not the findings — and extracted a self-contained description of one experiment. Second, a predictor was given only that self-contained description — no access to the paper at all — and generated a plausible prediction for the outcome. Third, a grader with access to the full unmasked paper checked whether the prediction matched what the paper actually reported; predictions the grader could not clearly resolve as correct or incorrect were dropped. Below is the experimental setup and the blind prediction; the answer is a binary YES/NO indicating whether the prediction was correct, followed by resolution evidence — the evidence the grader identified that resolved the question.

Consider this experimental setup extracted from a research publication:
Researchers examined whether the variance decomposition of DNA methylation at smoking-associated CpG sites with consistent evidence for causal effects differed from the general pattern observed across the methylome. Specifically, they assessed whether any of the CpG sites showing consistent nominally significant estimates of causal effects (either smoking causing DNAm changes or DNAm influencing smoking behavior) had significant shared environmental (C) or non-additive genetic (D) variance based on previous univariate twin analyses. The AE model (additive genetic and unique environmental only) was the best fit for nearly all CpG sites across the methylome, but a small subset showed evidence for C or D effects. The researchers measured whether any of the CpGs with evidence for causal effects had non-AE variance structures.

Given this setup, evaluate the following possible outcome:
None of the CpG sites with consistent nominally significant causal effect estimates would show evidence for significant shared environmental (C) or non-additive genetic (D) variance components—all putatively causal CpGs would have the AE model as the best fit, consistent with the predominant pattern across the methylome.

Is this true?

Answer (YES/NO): YES